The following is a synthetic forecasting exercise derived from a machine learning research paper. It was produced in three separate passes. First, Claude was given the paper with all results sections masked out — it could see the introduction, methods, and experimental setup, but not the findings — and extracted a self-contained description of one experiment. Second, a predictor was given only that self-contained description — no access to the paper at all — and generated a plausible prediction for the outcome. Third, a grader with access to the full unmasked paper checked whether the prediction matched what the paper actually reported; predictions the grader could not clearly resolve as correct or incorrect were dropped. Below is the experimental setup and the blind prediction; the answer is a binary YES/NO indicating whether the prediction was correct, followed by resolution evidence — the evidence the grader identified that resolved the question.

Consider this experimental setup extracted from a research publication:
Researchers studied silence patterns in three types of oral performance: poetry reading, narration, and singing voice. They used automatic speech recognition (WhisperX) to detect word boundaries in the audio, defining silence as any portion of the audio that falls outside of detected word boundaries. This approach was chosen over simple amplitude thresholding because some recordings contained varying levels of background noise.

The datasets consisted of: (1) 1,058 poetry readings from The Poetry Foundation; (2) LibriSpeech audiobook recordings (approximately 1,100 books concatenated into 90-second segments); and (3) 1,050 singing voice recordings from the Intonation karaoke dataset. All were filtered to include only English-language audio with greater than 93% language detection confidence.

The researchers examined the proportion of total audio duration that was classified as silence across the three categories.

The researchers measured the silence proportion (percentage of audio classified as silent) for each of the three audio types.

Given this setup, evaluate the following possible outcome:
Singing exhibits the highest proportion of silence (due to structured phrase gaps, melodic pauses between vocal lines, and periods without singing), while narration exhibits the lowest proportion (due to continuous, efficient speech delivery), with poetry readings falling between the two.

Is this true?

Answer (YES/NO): NO